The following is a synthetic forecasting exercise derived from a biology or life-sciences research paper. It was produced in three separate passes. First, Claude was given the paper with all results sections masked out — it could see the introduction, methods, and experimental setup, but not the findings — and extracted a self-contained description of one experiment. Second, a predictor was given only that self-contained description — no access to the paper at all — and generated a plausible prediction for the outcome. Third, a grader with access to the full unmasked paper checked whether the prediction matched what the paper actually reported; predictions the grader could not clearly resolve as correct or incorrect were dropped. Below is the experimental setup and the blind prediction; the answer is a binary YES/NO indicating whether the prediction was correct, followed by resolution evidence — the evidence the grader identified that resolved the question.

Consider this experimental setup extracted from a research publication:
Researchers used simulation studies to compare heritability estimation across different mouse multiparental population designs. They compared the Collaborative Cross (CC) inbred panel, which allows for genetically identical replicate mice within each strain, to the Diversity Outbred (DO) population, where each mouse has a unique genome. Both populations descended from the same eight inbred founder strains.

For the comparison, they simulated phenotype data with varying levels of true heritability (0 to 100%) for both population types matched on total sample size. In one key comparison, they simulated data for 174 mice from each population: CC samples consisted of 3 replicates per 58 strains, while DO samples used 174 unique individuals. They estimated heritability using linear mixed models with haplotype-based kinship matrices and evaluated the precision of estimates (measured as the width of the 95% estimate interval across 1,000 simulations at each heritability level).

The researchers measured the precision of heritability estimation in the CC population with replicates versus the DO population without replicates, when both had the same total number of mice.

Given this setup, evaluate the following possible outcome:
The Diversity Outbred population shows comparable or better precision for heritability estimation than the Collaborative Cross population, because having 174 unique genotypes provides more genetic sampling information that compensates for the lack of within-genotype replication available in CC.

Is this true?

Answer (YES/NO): NO